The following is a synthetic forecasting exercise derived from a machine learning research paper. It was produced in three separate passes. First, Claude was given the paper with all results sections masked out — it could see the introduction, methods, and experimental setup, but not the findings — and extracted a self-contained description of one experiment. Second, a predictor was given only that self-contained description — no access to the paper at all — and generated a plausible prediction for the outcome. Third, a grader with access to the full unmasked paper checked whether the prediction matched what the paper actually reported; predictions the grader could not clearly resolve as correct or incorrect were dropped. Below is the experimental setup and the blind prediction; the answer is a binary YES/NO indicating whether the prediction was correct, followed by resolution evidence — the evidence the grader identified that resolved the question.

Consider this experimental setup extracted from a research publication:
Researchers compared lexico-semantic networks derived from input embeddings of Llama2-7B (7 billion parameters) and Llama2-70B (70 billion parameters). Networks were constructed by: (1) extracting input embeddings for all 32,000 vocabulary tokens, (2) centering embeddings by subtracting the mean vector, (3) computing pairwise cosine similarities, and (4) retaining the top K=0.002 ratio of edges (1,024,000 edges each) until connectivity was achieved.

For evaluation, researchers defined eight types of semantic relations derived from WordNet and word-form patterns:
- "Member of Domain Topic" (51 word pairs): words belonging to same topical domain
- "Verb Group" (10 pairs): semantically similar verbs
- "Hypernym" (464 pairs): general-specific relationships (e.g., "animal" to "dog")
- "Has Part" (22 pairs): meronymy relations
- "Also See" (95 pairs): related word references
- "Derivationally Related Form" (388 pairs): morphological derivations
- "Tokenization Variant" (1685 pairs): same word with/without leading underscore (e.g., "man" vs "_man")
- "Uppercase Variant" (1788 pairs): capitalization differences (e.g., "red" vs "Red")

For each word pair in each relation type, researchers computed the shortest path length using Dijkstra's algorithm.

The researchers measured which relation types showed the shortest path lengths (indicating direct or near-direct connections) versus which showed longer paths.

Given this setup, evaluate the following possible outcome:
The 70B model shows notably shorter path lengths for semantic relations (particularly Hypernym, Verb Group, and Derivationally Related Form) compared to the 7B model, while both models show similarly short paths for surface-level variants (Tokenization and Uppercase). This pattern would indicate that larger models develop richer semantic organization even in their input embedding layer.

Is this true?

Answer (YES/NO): NO